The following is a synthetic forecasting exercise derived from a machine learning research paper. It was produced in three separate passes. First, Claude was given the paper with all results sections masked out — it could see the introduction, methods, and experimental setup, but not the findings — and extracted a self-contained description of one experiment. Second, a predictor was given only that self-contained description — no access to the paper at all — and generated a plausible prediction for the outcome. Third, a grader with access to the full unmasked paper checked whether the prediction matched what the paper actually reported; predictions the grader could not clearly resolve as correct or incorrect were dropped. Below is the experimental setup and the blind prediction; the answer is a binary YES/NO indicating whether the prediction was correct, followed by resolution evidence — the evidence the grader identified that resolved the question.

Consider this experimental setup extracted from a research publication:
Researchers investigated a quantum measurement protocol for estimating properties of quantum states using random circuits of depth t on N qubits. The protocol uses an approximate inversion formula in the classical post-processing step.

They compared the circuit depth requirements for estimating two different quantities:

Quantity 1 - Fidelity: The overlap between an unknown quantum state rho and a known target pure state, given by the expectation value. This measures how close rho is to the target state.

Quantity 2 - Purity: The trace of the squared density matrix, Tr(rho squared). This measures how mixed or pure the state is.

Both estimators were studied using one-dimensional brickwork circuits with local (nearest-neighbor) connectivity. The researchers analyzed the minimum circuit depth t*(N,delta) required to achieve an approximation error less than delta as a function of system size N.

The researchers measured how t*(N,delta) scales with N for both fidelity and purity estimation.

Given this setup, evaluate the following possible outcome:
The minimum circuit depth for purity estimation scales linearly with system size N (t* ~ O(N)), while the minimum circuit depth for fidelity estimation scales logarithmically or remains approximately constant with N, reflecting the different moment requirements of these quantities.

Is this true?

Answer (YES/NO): YES